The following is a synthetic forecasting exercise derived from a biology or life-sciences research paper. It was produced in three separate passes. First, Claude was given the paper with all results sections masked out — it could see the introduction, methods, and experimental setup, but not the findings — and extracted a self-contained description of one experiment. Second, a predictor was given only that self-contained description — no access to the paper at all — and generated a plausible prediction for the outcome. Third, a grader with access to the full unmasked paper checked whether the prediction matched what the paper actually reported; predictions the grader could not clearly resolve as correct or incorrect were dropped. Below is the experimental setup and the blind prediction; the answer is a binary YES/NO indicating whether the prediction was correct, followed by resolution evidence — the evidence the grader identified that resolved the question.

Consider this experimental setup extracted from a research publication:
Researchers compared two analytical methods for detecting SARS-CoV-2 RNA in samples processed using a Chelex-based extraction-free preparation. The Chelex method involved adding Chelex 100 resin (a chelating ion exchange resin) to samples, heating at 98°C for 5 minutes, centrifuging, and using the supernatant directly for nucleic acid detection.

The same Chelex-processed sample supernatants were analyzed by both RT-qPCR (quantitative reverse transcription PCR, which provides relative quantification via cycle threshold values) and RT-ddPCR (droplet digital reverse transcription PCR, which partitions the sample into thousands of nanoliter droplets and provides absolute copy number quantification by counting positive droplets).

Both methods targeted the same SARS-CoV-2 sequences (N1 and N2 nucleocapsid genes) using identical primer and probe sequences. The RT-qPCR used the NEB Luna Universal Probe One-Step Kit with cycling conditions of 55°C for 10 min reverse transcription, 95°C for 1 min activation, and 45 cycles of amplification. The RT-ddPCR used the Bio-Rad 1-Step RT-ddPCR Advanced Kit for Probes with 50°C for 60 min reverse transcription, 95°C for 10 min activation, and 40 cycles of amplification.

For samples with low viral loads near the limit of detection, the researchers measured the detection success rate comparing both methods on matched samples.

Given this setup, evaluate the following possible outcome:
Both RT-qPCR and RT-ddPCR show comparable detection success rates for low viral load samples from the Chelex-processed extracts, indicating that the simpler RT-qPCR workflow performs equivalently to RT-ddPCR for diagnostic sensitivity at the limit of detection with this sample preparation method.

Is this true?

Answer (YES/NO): YES